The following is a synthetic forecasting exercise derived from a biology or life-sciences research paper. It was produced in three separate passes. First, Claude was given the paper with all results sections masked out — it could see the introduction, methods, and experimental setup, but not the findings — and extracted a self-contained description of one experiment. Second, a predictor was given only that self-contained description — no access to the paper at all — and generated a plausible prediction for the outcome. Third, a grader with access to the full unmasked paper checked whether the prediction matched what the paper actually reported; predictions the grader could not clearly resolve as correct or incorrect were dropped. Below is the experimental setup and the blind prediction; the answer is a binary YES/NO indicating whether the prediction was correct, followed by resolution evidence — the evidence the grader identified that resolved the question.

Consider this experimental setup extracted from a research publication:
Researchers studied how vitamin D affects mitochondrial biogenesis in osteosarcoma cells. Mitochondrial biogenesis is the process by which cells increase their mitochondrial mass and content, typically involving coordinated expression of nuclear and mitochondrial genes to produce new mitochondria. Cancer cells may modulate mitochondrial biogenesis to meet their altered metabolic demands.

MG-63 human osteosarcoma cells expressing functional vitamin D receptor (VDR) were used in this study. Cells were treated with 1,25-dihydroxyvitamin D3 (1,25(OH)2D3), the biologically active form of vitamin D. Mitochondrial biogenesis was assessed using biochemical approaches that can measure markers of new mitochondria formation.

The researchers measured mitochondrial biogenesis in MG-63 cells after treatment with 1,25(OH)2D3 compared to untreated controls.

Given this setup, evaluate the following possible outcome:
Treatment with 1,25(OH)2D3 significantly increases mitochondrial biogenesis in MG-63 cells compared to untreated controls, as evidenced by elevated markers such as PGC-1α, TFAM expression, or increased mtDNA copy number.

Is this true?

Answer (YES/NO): NO